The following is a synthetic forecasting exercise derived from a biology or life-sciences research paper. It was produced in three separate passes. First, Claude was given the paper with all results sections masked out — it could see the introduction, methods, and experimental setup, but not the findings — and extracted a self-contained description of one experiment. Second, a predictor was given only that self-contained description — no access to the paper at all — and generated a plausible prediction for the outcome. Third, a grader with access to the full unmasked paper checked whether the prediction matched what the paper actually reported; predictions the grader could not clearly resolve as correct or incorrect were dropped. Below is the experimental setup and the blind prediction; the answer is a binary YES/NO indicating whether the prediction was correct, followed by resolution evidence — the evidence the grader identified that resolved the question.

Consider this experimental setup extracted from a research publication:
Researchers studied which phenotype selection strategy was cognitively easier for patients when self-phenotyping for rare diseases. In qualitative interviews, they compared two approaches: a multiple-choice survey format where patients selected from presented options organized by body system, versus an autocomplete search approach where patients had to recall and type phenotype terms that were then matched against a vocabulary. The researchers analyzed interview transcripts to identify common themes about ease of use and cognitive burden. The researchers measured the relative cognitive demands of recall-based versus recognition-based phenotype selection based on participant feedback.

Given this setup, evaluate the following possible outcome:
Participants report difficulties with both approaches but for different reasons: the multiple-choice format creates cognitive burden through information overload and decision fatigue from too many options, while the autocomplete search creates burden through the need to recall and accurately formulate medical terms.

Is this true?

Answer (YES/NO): NO